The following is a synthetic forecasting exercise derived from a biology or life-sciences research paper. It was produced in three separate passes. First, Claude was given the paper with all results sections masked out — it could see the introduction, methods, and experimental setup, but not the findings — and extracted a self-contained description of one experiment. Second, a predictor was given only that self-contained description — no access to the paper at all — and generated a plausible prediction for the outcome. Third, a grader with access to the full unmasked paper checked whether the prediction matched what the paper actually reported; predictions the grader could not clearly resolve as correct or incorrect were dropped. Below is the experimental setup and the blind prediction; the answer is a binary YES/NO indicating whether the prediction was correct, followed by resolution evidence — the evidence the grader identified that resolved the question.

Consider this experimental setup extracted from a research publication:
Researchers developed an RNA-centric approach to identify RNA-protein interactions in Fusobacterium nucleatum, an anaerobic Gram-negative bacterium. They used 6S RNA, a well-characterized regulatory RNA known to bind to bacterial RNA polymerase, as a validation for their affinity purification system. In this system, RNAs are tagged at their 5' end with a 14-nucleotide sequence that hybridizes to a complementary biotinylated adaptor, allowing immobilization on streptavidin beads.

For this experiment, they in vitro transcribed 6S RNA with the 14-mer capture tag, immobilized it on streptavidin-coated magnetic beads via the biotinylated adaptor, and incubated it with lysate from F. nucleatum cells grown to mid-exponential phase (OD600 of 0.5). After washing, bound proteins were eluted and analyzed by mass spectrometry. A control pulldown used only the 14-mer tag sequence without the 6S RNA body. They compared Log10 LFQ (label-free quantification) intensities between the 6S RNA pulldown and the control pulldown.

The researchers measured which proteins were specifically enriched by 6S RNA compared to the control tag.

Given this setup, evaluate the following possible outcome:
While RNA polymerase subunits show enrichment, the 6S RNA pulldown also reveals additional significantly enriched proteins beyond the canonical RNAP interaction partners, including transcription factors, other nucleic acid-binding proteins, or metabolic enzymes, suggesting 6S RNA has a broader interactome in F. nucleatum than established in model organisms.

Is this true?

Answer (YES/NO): YES